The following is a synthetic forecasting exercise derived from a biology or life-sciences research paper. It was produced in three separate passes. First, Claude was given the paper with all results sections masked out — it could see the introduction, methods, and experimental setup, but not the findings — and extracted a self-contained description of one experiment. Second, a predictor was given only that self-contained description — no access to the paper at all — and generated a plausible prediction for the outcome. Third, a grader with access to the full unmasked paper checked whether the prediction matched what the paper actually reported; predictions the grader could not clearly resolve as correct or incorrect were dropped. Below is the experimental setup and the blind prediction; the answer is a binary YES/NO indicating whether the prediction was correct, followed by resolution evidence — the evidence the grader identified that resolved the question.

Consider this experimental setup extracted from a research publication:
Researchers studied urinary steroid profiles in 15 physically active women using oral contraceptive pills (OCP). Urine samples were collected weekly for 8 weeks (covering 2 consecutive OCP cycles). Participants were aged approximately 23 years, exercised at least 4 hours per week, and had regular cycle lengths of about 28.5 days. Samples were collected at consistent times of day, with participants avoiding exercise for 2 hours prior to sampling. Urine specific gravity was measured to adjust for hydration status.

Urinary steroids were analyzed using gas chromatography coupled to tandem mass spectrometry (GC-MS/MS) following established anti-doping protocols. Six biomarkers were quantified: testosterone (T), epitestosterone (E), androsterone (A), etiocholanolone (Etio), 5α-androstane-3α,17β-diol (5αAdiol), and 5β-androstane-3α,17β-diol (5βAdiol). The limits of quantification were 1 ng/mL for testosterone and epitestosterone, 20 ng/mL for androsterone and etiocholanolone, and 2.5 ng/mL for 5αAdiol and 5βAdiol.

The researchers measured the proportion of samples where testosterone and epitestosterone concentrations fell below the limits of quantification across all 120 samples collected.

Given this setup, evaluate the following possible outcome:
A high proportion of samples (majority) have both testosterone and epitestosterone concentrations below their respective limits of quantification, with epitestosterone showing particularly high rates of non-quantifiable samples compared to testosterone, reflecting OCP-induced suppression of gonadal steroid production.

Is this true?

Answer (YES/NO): NO